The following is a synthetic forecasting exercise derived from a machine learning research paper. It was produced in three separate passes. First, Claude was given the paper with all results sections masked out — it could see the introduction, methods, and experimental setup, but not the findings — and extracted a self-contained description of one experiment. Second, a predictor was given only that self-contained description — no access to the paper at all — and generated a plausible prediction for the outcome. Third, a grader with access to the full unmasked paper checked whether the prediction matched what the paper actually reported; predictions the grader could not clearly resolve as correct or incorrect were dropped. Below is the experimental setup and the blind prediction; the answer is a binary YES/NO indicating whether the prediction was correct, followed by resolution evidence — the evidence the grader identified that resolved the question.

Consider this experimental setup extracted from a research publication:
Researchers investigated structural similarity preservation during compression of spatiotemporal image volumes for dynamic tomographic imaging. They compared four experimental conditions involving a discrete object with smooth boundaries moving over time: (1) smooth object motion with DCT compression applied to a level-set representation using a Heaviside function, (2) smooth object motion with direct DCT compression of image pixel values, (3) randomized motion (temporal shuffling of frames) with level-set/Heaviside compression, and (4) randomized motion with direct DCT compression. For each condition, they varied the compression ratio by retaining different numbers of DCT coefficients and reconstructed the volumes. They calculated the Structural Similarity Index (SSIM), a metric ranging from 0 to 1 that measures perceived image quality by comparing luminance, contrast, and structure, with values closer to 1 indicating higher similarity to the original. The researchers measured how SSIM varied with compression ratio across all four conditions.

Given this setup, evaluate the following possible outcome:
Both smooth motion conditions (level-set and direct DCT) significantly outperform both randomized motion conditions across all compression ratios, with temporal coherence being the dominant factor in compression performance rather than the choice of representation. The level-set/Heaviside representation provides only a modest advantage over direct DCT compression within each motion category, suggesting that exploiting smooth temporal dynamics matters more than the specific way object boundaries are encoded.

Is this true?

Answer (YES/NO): NO